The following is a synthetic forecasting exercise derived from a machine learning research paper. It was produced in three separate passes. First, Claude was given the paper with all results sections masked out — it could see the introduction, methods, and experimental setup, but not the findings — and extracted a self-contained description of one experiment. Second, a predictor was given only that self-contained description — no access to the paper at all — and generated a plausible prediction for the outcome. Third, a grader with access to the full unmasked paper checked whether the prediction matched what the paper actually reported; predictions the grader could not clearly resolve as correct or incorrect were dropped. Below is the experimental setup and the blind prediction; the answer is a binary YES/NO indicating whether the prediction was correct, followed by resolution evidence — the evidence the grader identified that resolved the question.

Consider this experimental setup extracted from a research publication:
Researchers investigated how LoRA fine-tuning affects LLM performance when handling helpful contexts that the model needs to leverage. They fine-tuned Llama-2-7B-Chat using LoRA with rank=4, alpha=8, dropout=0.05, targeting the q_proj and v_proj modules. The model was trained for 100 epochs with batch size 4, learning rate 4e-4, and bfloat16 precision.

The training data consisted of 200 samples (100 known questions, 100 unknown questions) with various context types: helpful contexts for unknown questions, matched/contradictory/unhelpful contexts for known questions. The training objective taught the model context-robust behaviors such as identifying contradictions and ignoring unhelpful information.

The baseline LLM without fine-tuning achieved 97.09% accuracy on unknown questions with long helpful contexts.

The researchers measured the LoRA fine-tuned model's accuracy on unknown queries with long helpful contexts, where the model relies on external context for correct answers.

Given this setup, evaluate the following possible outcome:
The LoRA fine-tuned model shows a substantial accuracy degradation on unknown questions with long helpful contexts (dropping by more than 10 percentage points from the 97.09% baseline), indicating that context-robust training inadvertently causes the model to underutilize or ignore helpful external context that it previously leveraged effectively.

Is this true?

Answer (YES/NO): NO